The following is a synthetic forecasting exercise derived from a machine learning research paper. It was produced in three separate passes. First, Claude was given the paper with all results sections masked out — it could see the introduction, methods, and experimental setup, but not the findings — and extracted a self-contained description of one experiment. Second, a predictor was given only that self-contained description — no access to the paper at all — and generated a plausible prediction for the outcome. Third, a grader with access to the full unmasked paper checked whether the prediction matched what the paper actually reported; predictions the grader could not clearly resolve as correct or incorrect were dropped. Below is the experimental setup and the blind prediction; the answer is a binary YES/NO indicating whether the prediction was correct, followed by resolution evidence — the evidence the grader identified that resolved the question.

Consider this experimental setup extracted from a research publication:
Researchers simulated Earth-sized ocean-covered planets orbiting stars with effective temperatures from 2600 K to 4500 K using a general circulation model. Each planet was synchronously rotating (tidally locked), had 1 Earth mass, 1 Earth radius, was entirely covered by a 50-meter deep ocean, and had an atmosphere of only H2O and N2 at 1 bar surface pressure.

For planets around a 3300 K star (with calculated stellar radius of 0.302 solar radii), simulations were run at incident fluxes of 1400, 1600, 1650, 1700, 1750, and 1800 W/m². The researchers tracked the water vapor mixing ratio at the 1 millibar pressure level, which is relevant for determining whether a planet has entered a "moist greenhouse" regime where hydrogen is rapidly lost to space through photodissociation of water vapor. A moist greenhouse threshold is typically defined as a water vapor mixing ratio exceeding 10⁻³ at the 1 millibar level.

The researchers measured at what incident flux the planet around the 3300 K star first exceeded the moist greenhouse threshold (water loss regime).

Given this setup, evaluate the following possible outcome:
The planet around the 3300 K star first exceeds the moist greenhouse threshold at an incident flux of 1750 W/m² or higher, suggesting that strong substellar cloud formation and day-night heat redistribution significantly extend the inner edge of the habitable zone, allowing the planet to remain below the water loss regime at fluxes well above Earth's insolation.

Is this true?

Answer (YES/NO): NO